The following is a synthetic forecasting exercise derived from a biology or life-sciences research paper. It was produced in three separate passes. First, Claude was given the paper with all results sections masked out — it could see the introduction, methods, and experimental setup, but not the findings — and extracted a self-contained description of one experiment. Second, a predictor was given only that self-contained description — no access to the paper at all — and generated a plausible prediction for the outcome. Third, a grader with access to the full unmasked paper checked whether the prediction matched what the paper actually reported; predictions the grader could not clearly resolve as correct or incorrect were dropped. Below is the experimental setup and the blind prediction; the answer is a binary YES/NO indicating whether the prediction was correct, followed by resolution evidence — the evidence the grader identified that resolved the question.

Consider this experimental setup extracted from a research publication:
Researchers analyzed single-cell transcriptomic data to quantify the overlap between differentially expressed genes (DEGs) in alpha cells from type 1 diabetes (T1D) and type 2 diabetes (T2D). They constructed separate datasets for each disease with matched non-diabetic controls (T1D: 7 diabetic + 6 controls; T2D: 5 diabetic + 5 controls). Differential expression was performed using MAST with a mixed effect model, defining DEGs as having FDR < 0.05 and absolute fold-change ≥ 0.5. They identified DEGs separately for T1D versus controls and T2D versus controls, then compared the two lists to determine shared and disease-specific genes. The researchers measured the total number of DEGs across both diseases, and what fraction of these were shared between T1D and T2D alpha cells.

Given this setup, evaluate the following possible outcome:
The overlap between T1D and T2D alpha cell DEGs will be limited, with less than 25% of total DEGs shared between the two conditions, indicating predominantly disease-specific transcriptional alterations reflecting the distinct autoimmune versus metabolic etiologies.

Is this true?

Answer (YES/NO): YES